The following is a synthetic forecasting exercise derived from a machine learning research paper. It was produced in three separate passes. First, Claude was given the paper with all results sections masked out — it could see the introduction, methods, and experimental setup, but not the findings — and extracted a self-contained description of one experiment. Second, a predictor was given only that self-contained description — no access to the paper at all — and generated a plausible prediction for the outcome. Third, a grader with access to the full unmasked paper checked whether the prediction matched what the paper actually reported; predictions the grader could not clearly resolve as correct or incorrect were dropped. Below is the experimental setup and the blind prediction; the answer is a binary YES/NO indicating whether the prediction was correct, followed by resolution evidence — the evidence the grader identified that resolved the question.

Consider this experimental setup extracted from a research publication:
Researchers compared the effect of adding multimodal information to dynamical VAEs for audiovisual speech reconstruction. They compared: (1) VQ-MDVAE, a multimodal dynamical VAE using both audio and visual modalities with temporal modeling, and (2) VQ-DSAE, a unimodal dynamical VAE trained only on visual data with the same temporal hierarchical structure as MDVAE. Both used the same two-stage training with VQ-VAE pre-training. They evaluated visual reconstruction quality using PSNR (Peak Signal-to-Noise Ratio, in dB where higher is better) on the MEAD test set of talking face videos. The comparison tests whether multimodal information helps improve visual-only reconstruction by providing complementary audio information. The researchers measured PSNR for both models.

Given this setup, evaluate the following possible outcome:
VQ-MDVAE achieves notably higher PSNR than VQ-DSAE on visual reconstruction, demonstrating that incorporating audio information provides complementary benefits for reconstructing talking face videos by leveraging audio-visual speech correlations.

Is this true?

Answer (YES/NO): YES